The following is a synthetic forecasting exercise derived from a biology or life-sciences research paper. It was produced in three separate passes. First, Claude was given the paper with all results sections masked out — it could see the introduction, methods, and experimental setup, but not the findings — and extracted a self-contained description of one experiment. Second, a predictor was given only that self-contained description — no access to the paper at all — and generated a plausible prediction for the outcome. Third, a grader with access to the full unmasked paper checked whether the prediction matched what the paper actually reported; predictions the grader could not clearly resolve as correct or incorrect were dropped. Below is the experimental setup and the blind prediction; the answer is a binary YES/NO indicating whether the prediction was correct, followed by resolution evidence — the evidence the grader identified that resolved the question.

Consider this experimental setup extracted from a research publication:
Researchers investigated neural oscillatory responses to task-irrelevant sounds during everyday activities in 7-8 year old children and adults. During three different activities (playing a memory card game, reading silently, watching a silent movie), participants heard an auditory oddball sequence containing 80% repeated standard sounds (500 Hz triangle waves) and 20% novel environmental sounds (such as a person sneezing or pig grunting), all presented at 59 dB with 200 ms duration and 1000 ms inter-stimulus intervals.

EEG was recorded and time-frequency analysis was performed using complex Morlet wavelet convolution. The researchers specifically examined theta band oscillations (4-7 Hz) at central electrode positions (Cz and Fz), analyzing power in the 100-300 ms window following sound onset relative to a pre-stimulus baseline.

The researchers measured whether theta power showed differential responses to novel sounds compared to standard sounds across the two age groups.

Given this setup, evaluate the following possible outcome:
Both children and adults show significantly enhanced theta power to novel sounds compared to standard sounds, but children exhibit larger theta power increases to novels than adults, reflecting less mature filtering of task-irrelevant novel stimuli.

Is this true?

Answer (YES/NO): NO